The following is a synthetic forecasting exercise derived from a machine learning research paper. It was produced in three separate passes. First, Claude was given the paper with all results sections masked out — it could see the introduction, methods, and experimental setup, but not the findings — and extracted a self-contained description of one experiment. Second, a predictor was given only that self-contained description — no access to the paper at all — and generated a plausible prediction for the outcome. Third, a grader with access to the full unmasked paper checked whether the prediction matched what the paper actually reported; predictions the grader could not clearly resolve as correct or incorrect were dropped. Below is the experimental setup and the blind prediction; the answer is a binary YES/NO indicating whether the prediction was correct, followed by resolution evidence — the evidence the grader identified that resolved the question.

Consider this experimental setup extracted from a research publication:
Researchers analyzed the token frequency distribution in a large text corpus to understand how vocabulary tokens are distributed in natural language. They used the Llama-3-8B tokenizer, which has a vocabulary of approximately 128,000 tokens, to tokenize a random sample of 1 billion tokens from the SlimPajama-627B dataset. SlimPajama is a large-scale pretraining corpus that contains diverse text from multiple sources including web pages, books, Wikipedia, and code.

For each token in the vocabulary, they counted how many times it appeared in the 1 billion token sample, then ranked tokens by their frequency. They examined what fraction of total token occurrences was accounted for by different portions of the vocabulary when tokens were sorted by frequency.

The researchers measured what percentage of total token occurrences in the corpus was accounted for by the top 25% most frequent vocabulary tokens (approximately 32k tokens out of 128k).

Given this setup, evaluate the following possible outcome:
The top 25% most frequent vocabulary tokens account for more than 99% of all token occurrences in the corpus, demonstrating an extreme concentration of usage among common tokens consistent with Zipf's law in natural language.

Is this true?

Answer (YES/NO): NO